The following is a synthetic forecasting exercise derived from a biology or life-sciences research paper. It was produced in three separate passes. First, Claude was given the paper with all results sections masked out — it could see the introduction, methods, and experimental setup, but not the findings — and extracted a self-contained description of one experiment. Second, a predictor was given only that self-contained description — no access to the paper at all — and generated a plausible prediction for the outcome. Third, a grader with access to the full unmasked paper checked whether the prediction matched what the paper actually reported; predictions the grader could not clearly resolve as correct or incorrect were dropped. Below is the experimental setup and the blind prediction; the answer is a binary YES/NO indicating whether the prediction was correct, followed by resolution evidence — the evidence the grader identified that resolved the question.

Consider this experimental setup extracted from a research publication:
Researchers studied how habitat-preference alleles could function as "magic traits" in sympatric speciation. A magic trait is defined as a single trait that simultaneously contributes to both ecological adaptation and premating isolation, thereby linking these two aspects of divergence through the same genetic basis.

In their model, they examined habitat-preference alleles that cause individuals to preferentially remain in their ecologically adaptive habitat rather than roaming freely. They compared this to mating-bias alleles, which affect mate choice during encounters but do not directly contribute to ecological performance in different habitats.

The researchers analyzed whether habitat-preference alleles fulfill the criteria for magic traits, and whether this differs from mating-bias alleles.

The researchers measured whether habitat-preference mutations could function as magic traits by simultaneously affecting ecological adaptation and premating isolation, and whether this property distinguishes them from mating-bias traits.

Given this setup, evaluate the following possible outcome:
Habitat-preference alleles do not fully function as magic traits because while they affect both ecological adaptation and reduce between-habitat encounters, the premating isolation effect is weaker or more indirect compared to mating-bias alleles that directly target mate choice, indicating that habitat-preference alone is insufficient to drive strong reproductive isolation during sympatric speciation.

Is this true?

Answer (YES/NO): NO